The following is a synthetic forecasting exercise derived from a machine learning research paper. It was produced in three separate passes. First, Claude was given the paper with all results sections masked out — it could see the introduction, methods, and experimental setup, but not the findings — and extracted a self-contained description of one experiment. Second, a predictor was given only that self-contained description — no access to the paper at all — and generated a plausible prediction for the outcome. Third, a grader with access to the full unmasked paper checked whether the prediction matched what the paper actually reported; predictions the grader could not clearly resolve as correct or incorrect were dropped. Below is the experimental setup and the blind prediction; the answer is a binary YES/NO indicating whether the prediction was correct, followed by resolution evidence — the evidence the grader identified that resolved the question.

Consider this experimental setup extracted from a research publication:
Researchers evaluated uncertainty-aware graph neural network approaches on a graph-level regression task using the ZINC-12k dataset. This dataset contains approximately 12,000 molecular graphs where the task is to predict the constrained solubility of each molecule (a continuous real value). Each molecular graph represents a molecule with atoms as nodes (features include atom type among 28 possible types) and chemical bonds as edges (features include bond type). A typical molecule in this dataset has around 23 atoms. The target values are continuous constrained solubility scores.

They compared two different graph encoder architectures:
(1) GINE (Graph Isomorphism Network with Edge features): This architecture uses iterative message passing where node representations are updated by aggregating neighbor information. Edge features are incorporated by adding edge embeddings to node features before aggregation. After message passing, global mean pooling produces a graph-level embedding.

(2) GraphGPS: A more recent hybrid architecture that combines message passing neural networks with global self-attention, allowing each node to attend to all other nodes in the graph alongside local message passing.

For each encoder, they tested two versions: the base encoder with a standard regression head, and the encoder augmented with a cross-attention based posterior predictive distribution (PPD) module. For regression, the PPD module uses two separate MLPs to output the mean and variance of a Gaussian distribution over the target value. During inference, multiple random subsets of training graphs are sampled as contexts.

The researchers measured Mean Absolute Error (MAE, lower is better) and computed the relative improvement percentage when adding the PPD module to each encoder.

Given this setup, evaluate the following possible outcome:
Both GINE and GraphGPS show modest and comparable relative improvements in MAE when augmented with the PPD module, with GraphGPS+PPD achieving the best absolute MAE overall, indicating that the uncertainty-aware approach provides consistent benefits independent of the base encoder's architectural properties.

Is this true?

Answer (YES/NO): NO